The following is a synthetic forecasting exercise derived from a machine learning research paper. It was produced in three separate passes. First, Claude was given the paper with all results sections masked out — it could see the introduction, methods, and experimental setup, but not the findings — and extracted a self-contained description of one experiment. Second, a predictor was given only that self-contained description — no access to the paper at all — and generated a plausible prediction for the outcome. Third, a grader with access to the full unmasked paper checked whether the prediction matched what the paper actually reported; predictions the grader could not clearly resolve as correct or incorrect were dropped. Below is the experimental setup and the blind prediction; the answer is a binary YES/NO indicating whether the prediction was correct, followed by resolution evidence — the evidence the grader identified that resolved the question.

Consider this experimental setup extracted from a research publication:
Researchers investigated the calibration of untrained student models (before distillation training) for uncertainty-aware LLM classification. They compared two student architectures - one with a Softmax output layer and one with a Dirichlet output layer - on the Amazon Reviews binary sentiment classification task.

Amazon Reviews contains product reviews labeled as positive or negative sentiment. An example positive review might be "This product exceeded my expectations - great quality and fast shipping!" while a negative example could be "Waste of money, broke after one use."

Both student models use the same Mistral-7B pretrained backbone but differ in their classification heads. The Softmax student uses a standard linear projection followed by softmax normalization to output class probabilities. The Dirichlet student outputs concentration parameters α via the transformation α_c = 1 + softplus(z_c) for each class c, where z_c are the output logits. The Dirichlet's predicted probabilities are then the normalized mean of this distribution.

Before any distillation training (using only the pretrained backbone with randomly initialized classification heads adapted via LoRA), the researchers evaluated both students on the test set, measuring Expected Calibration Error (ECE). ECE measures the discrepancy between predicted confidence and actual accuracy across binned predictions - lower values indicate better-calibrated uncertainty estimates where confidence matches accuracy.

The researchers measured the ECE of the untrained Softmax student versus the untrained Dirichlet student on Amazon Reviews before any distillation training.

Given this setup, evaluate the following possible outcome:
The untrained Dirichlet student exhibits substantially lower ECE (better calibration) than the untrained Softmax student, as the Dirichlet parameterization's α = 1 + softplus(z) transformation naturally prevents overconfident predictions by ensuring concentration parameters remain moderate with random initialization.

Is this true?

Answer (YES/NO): NO